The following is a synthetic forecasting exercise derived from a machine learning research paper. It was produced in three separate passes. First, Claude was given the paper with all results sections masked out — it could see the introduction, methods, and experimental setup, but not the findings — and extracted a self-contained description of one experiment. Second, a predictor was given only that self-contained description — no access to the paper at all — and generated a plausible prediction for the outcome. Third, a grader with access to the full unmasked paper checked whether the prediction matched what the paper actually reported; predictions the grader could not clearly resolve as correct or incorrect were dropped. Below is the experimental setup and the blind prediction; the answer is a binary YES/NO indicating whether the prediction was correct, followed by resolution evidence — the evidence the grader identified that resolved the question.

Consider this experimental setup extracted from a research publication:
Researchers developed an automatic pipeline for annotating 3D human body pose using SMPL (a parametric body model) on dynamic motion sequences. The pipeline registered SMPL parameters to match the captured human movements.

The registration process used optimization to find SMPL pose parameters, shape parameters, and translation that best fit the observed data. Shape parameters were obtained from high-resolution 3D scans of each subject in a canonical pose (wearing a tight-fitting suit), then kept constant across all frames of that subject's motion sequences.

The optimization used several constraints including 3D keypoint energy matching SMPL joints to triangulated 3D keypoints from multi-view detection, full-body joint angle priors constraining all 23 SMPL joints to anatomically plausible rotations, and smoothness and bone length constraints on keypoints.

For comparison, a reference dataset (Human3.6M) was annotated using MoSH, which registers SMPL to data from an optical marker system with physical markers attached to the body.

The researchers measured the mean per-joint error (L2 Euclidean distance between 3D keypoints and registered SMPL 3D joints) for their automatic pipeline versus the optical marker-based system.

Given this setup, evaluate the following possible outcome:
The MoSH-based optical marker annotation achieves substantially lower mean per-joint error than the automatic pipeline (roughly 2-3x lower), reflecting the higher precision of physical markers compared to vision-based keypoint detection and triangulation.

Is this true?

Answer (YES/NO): NO